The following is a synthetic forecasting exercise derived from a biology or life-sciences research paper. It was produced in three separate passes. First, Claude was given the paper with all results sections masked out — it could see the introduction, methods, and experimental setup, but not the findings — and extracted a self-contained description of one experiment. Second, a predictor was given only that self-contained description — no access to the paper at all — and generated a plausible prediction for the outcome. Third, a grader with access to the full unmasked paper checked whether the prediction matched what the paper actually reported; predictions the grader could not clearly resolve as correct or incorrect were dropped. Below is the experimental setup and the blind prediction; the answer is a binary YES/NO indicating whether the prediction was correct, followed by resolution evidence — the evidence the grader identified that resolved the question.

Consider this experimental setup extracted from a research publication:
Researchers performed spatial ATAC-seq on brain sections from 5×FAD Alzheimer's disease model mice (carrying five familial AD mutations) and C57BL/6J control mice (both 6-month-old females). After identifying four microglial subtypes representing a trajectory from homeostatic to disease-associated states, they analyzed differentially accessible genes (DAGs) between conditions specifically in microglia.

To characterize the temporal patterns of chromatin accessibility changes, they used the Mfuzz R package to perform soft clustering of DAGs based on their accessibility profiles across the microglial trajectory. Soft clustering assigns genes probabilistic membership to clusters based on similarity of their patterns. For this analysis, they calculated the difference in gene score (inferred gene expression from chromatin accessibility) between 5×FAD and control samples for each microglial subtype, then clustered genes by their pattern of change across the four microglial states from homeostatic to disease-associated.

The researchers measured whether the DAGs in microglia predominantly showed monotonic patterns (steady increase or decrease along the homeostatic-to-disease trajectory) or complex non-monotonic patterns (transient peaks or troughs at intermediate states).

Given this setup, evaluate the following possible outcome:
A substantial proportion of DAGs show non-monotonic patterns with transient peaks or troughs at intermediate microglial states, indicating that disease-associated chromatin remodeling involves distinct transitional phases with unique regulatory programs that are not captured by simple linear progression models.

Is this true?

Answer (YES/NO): YES